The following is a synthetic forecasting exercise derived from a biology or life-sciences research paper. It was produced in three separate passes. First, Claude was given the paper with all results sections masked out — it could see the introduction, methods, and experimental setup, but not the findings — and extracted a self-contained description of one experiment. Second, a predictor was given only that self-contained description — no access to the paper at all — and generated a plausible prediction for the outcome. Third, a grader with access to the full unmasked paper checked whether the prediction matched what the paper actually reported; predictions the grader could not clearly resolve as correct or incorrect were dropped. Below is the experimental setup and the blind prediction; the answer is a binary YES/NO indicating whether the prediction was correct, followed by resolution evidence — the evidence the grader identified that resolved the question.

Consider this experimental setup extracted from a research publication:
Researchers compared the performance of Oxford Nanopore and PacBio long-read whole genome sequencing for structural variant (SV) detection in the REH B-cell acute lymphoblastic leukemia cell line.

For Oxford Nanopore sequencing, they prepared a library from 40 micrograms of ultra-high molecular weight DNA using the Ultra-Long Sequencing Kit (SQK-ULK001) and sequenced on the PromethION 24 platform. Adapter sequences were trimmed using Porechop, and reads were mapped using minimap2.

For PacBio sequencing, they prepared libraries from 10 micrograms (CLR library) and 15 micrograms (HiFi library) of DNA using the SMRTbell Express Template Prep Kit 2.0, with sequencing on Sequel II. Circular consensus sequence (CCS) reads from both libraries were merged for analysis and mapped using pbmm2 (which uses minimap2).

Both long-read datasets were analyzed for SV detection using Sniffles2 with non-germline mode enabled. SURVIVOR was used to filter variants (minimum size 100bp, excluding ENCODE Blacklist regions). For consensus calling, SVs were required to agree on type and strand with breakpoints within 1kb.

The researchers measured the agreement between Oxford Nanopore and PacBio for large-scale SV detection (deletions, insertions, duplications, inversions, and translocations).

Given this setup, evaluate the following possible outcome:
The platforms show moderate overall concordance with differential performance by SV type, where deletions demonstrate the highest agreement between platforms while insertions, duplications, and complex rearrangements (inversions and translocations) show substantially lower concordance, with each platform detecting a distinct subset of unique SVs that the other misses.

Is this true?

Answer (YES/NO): NO